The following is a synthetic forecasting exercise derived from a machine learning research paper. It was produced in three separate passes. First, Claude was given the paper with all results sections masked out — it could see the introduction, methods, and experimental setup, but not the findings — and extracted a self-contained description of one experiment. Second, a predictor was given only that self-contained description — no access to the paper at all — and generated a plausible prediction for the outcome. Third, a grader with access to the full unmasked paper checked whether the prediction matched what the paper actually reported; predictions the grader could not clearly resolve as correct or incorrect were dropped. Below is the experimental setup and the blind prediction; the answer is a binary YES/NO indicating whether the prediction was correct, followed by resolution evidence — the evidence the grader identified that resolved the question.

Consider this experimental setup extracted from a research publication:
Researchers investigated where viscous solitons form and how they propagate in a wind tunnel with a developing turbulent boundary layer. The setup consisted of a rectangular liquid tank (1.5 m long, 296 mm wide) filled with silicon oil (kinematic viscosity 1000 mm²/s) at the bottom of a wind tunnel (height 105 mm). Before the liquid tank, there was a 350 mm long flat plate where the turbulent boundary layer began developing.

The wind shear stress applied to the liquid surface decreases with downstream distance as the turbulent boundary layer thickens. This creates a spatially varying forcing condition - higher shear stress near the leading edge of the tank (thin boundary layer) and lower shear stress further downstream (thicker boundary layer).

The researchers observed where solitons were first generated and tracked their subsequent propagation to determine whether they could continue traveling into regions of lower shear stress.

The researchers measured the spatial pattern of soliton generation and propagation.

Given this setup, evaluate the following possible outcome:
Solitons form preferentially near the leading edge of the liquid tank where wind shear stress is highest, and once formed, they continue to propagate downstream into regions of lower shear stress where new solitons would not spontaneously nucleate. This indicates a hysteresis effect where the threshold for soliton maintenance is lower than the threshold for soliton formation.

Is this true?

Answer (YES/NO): YES